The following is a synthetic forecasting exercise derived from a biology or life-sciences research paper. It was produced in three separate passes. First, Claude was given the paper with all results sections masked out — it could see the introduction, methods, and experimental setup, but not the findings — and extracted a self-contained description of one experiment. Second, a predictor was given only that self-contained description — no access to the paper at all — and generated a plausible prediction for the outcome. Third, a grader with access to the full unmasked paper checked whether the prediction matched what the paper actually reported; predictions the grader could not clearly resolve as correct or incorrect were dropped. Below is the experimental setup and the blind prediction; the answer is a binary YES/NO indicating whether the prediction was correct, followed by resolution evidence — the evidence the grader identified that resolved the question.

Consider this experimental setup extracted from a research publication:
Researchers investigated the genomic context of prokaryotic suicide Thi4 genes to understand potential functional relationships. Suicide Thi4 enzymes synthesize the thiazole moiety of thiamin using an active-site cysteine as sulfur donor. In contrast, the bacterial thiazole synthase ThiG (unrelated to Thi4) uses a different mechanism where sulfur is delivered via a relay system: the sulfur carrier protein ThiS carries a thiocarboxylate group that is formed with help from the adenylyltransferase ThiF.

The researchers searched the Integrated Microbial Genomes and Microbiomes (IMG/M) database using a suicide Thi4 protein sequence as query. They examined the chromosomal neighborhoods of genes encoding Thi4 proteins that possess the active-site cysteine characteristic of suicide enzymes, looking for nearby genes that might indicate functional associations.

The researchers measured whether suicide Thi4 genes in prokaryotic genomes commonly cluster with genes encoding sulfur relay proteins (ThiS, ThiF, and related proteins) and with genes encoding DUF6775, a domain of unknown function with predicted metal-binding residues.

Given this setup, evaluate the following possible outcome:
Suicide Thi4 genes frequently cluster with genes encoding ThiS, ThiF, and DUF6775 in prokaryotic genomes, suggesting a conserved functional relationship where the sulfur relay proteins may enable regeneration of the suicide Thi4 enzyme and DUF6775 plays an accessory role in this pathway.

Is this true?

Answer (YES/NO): NO